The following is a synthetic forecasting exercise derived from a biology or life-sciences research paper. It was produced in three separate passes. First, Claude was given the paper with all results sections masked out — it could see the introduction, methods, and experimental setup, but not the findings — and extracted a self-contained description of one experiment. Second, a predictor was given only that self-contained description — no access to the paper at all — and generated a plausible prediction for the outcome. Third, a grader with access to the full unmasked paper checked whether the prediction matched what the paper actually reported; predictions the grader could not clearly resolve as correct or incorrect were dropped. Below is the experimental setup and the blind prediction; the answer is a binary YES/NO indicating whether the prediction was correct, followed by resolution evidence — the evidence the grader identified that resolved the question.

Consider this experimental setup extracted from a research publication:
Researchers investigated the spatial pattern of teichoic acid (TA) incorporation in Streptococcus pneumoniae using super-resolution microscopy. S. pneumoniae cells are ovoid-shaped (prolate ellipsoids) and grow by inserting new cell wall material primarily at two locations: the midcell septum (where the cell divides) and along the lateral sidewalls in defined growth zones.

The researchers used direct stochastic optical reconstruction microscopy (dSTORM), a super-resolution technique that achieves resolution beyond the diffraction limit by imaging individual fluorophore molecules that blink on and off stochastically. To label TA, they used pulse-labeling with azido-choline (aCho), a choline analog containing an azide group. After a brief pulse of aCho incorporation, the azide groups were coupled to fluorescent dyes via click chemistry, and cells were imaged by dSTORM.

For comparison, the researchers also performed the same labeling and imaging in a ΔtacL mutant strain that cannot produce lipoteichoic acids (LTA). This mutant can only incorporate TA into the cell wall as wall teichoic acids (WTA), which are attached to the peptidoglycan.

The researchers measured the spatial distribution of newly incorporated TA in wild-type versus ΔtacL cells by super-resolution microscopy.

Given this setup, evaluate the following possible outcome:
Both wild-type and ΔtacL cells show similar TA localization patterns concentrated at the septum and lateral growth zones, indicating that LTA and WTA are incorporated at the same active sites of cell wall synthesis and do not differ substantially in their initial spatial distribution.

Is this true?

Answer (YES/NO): YES